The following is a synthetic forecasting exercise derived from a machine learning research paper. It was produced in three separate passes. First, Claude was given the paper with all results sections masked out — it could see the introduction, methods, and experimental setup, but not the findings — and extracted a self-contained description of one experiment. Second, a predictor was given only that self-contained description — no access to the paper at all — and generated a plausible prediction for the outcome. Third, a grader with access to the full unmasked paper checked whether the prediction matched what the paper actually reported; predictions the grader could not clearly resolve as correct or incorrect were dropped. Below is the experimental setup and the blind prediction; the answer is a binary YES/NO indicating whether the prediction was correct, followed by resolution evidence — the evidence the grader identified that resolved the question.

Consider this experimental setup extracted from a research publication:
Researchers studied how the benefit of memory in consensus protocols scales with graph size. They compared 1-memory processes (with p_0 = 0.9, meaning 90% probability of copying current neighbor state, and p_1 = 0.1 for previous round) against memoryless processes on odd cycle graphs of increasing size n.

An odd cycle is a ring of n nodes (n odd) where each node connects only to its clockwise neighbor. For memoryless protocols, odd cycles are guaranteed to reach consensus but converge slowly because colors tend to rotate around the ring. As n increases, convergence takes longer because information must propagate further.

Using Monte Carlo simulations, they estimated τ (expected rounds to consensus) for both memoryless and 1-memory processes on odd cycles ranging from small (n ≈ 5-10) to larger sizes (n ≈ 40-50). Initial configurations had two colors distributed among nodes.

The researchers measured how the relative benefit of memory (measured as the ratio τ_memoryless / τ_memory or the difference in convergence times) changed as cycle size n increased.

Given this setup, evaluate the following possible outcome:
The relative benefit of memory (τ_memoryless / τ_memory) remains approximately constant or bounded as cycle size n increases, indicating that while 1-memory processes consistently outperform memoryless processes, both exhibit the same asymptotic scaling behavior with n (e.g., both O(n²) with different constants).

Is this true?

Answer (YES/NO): YES